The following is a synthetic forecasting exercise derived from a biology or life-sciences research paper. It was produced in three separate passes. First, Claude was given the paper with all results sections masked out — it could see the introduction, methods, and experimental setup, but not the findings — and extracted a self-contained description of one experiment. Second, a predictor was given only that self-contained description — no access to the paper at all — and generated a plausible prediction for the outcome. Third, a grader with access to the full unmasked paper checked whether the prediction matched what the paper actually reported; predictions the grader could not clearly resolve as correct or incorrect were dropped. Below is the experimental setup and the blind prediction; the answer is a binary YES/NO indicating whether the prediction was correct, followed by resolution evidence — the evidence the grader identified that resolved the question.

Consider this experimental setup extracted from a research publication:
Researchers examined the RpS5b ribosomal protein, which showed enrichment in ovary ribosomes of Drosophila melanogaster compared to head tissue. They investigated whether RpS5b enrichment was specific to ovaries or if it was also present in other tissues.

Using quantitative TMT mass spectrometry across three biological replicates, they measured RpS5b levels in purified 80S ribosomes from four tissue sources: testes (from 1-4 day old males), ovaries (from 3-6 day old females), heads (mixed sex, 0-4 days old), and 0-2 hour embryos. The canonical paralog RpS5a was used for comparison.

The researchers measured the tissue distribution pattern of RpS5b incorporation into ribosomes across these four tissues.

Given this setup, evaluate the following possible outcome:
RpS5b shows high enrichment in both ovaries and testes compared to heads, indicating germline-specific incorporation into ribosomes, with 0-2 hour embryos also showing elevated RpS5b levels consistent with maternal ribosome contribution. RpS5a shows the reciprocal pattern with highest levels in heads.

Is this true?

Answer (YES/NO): NO